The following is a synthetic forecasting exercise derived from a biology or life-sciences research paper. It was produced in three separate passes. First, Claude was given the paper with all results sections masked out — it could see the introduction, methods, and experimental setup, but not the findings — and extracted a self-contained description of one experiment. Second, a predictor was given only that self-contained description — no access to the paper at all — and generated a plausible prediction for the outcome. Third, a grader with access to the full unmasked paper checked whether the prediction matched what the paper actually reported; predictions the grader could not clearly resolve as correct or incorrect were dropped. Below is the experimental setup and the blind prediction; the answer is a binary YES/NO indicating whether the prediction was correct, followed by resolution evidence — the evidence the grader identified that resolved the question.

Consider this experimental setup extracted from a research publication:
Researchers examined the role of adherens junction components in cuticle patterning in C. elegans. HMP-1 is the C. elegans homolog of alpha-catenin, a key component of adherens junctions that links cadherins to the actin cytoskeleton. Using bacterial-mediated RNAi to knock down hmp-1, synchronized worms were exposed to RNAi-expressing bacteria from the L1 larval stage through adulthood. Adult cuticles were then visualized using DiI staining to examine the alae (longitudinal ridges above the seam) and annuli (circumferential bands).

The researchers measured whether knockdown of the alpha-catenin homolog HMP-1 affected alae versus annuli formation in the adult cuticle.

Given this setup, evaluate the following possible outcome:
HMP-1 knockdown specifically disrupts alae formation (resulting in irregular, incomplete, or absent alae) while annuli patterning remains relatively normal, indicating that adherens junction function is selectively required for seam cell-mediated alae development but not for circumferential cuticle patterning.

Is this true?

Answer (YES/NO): YES